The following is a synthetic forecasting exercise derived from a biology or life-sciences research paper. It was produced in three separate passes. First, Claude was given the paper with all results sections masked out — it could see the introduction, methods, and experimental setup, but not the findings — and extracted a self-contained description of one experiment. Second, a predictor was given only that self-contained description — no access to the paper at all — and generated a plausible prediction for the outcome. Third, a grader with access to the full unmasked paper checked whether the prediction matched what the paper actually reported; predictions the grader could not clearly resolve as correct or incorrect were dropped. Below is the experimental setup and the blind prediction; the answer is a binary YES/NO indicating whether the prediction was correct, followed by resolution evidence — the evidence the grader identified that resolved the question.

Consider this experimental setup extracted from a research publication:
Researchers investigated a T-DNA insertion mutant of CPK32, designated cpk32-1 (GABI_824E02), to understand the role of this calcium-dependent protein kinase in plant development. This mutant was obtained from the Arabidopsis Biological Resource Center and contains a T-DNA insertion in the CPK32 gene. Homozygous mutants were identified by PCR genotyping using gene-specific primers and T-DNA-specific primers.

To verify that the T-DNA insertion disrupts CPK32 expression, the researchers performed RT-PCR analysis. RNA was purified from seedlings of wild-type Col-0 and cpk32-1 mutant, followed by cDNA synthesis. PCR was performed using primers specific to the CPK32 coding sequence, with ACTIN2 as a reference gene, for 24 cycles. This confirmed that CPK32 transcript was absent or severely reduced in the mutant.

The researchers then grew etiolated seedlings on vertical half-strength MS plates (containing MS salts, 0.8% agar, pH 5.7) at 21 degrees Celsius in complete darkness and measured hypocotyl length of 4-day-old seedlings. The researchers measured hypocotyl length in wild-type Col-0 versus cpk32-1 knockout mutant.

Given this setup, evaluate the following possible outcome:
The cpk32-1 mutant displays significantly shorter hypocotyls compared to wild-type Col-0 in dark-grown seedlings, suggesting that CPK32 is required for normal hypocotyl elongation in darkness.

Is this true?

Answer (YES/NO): NO